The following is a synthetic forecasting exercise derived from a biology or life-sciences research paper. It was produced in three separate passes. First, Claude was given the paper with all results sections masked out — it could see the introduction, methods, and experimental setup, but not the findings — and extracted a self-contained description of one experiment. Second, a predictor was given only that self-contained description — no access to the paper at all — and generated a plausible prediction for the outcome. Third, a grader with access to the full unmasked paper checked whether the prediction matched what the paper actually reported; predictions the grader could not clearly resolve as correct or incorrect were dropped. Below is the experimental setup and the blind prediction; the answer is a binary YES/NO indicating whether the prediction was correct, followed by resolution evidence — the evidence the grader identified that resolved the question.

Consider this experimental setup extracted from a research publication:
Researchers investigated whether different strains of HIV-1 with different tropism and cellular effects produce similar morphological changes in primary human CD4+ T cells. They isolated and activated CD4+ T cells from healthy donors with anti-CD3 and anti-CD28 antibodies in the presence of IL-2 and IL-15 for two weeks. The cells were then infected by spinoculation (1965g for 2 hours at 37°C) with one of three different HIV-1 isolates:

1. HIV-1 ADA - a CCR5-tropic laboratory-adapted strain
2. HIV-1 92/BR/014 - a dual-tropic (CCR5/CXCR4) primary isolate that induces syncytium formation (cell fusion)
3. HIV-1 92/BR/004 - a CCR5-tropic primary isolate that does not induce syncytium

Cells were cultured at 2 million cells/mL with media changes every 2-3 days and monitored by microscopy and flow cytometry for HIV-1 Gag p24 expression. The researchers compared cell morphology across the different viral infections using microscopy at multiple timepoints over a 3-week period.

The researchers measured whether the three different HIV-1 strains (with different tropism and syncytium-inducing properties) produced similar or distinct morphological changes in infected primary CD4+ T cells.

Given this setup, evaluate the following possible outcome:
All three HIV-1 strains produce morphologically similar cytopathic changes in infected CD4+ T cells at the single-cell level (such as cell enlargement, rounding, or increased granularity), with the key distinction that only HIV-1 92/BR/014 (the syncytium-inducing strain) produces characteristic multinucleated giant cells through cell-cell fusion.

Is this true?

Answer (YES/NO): NO